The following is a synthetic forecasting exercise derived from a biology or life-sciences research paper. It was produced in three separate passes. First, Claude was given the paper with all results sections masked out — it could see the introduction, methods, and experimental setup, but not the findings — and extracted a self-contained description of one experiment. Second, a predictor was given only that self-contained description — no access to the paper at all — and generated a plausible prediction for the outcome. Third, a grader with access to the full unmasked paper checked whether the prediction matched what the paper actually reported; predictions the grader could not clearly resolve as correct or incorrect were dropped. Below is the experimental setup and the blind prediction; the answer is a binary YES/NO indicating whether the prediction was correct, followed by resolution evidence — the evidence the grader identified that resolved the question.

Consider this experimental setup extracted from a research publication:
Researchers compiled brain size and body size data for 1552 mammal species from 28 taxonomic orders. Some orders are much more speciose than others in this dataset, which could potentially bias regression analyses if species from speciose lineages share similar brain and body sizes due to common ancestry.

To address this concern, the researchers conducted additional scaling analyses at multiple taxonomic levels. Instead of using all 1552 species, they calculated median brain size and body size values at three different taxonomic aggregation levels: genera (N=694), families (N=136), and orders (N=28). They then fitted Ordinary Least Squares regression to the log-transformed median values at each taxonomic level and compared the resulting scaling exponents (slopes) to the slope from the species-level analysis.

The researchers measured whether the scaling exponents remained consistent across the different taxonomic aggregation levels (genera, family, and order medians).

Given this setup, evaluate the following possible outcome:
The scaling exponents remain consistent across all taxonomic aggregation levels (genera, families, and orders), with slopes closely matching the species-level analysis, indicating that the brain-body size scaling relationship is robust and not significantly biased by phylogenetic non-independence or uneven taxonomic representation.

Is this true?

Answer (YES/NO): NO